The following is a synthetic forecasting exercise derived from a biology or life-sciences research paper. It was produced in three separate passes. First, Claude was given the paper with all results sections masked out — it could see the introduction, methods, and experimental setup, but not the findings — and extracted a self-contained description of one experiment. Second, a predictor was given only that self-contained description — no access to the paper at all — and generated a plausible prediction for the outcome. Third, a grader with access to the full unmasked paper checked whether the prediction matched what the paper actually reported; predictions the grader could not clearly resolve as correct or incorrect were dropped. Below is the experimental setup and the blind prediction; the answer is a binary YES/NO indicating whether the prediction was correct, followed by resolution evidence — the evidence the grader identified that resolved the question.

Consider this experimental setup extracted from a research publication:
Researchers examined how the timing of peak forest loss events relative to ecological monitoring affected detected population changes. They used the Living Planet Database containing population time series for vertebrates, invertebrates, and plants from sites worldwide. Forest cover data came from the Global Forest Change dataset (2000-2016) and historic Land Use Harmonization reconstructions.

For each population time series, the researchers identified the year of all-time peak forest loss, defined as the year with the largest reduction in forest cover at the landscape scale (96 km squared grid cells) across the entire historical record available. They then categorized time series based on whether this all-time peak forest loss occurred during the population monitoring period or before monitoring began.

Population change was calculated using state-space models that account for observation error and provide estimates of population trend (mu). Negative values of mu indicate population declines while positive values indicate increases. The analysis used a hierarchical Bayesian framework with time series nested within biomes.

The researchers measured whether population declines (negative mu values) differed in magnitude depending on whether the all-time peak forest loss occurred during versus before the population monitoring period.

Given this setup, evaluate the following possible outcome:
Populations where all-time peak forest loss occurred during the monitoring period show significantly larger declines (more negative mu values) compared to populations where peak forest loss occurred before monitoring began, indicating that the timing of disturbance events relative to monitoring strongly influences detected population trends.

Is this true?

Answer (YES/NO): YES